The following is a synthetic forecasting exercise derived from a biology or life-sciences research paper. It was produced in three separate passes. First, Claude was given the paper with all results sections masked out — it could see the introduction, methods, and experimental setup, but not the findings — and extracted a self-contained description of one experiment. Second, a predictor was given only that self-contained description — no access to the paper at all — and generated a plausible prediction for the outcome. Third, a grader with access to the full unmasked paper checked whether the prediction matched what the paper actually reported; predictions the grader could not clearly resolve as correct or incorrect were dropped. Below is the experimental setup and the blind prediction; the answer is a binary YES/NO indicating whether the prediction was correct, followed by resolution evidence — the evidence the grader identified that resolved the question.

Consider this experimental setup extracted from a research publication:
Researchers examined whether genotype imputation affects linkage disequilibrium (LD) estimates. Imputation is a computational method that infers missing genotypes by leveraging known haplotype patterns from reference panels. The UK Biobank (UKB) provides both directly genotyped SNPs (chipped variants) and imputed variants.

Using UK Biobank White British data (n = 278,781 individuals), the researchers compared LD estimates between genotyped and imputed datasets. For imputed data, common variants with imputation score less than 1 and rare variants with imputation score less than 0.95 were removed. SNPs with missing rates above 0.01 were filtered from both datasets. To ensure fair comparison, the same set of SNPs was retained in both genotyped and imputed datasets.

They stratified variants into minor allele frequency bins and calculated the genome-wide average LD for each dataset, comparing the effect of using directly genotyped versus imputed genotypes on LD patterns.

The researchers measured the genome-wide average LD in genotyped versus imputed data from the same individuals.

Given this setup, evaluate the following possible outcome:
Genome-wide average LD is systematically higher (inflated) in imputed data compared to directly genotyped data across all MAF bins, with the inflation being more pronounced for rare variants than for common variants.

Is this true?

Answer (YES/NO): NO